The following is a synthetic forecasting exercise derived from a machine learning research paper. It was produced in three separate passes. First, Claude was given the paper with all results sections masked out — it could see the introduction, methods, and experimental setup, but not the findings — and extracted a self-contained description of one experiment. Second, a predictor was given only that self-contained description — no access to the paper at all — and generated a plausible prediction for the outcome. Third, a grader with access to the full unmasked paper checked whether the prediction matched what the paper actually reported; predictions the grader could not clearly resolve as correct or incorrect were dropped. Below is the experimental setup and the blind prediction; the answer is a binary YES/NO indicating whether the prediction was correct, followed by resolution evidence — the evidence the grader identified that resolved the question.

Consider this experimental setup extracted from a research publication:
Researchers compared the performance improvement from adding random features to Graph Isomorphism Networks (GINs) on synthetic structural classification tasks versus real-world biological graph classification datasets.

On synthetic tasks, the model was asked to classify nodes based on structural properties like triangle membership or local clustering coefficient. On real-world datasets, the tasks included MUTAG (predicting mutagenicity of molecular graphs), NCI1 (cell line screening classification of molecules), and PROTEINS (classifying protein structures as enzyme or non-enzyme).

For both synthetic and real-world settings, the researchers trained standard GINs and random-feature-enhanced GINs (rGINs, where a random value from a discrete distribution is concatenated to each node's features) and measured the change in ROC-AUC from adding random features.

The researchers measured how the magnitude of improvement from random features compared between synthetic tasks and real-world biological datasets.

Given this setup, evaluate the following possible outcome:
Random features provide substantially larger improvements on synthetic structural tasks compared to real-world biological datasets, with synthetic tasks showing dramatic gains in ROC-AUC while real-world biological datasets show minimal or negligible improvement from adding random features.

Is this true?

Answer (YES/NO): YES